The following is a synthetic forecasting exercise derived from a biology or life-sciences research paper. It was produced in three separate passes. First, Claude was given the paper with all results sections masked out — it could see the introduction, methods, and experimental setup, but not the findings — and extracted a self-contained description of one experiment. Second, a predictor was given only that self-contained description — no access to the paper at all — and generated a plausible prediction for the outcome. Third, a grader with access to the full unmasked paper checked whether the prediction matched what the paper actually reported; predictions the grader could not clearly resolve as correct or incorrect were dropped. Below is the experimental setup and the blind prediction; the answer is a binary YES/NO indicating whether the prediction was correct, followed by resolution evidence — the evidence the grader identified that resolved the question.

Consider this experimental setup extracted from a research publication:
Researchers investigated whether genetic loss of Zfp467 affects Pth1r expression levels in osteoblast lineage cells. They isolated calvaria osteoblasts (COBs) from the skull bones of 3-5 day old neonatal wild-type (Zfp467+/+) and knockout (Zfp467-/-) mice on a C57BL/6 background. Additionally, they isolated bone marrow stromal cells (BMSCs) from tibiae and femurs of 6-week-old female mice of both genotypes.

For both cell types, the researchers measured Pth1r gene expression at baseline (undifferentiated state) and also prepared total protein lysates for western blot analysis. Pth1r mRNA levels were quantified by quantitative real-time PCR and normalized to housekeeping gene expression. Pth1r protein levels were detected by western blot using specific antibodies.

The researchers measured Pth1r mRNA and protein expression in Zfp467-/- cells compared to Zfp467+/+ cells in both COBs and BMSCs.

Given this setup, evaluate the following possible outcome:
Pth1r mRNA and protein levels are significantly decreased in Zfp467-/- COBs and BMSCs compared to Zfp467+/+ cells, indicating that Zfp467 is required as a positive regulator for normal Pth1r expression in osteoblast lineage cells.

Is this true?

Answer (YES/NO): NO